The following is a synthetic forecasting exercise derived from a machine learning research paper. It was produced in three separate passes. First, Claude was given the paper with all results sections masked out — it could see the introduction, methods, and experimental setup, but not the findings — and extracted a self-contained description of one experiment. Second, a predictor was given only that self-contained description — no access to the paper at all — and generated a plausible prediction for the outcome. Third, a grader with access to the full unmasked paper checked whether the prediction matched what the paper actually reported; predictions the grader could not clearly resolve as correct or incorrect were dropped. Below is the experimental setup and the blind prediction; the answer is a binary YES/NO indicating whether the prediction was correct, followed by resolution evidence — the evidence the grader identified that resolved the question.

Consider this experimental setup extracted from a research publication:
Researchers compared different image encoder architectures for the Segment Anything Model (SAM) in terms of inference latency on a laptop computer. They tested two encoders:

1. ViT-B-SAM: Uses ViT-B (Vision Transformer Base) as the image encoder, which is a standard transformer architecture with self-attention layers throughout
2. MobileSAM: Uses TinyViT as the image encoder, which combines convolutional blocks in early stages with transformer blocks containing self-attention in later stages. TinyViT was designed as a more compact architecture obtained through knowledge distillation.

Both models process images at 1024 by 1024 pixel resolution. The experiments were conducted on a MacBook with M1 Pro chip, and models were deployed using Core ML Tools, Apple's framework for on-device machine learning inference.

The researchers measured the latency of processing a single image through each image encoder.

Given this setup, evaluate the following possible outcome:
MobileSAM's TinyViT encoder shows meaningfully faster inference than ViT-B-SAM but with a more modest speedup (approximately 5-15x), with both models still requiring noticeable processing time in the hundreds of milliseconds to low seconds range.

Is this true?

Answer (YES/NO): NO